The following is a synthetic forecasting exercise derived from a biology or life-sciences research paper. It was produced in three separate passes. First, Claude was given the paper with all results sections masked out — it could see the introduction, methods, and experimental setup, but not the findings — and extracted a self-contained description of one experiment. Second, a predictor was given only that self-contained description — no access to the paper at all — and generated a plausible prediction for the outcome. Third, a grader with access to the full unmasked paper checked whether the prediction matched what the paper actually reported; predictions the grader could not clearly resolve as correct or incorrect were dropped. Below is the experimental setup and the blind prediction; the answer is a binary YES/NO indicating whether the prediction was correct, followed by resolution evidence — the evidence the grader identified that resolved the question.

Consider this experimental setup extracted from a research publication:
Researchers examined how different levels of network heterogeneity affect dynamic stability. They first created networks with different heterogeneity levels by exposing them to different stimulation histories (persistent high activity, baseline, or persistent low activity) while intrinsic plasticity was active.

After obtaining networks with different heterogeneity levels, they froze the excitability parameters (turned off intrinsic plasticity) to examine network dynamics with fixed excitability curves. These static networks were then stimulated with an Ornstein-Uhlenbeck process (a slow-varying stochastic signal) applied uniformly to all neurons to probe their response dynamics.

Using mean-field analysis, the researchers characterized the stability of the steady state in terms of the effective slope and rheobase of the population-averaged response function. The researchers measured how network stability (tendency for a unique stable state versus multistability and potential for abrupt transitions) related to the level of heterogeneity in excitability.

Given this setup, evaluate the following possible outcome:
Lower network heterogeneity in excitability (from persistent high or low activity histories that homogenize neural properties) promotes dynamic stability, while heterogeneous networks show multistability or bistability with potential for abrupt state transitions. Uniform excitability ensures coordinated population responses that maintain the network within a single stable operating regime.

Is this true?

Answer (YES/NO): NO